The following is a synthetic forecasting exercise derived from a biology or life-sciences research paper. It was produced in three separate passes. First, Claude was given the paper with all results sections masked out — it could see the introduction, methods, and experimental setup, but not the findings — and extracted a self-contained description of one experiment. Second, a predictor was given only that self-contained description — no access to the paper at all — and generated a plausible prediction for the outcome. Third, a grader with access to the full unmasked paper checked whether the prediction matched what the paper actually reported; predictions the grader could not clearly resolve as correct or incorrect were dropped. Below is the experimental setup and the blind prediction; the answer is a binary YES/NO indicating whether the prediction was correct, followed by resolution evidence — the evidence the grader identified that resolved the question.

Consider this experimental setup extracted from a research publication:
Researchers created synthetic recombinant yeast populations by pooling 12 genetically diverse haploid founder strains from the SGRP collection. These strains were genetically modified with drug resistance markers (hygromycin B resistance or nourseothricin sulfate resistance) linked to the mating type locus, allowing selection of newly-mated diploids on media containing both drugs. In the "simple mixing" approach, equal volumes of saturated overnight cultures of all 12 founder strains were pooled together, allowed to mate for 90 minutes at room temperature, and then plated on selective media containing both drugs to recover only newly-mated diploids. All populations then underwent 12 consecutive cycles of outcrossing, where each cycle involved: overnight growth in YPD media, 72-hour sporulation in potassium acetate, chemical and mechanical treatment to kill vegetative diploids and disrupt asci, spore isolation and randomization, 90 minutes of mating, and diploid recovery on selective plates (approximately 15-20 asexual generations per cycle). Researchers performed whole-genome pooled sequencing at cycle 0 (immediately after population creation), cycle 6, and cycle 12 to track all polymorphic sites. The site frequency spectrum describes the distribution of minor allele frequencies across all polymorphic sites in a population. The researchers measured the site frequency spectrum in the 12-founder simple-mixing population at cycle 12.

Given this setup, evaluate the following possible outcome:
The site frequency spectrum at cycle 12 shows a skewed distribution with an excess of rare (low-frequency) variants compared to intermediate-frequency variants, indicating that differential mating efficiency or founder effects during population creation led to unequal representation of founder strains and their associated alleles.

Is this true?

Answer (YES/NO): NO